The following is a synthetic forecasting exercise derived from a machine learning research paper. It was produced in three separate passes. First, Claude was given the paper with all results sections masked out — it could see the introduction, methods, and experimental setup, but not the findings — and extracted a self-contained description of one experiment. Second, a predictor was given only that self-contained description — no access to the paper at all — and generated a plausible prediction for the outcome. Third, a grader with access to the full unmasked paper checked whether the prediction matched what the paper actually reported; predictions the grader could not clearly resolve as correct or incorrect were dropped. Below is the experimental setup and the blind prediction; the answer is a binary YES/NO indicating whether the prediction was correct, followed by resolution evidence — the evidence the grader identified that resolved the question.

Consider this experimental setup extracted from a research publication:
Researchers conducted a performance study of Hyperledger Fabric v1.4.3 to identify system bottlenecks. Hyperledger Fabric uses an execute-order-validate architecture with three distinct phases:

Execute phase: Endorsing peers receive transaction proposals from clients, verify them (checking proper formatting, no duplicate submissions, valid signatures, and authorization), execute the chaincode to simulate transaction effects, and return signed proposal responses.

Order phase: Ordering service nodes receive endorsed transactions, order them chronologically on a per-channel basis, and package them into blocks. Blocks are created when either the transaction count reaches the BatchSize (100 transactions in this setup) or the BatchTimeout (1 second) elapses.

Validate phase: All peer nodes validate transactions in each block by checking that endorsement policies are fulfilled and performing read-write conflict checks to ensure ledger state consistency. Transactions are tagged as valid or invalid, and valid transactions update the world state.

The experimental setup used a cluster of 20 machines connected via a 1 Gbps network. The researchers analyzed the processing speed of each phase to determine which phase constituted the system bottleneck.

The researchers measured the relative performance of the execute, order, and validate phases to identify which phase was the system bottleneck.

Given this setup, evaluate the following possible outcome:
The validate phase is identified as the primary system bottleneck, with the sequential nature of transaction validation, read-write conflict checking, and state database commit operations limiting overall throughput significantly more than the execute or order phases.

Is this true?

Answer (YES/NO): YES